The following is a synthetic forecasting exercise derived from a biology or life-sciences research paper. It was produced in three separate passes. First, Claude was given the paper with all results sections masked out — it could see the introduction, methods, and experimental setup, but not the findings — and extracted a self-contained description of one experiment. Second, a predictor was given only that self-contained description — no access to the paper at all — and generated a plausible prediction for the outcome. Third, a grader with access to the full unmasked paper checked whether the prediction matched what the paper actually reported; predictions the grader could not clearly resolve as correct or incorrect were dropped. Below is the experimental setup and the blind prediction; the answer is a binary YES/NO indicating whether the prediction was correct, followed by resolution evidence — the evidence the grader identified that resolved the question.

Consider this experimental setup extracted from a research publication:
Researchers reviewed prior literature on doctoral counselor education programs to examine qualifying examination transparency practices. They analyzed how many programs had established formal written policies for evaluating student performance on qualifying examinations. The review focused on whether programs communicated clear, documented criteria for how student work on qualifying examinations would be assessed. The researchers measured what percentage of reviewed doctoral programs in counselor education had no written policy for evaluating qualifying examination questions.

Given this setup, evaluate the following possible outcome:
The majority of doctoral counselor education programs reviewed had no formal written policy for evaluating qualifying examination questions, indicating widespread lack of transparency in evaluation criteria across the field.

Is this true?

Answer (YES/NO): NO